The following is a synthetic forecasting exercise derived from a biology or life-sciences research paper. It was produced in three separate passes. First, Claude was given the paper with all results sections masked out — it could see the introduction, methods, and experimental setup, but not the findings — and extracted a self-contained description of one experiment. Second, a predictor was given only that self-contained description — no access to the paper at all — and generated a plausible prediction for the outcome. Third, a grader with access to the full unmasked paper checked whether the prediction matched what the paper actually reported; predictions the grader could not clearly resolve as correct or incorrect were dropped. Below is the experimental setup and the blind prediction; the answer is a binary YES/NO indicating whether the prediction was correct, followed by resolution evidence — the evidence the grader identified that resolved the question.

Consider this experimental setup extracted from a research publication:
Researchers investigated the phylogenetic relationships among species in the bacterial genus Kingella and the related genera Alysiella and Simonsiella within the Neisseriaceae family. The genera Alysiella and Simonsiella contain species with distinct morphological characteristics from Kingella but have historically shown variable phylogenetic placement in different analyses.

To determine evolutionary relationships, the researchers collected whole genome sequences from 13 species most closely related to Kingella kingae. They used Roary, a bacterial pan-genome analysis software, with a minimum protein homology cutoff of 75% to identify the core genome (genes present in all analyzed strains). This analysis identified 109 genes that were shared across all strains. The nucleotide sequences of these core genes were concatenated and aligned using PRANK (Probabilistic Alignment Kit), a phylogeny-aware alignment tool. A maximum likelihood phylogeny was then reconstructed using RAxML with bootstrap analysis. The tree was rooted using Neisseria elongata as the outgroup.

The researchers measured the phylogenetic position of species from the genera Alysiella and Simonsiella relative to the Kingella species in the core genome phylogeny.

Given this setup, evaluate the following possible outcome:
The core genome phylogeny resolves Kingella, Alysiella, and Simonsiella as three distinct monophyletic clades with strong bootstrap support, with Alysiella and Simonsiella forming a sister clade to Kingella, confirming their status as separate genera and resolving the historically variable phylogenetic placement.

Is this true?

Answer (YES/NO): NO